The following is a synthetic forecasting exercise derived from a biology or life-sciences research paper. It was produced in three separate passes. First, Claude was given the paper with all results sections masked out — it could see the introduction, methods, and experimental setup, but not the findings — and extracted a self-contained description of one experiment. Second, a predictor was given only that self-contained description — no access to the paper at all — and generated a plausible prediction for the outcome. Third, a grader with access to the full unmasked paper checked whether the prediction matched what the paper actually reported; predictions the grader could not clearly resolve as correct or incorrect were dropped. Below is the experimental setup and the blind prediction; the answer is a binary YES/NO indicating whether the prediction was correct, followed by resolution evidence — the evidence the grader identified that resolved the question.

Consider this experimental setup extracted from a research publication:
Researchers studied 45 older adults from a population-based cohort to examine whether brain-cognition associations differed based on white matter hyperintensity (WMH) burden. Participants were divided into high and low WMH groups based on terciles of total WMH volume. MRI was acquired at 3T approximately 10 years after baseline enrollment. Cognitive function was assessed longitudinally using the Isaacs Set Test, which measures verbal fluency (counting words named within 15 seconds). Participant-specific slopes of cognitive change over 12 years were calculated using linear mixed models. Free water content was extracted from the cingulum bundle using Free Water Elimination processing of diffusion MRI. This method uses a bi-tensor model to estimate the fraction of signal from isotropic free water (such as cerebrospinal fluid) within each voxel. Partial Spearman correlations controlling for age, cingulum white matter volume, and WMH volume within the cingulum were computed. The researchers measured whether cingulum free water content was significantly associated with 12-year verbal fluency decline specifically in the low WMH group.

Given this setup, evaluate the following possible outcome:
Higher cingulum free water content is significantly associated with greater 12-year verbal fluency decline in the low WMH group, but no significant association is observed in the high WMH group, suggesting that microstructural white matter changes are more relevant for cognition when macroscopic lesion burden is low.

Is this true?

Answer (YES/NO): NO